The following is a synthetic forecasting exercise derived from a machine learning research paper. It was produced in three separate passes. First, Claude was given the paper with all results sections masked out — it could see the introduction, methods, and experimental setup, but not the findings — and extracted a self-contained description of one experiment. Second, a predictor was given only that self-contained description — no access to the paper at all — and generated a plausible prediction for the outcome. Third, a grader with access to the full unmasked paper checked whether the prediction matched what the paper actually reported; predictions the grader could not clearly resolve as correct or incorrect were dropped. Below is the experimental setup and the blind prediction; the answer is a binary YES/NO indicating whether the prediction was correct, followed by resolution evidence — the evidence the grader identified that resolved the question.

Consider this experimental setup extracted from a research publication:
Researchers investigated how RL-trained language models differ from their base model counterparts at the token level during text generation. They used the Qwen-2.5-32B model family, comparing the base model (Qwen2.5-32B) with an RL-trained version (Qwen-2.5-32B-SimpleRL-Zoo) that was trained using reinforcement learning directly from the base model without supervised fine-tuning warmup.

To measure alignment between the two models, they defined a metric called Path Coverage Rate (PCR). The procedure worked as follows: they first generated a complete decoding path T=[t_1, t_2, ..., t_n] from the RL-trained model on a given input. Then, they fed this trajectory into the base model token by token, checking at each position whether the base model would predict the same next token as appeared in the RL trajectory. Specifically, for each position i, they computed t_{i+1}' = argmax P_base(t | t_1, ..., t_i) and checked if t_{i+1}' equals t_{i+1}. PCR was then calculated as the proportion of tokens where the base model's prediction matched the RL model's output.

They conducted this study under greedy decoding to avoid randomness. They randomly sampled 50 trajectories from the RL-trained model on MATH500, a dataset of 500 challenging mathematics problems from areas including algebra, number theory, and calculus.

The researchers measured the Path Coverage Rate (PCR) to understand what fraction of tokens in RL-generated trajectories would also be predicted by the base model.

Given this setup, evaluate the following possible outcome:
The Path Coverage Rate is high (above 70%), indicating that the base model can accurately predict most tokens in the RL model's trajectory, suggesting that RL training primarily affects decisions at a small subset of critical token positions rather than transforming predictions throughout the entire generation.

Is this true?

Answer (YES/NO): YES